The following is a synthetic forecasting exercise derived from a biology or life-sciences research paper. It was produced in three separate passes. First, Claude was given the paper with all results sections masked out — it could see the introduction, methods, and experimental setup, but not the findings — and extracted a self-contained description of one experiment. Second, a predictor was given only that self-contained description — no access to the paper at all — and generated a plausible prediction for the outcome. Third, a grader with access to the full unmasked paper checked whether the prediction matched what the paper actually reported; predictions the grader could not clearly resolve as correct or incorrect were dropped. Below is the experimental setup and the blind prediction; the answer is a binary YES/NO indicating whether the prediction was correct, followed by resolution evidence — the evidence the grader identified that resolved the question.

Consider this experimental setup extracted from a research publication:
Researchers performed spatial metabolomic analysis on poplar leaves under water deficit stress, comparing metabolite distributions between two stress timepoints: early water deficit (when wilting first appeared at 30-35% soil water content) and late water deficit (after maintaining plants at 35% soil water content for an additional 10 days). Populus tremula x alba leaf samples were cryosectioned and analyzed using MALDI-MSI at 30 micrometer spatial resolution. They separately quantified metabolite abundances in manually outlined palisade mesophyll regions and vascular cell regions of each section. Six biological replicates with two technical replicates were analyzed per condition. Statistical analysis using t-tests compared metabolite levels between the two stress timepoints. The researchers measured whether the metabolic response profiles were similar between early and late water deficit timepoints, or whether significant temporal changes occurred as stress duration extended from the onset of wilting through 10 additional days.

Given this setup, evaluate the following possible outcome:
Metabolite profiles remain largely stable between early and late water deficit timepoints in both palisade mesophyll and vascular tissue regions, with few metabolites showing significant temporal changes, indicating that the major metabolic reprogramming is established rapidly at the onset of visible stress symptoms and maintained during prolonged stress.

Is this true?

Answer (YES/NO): NO